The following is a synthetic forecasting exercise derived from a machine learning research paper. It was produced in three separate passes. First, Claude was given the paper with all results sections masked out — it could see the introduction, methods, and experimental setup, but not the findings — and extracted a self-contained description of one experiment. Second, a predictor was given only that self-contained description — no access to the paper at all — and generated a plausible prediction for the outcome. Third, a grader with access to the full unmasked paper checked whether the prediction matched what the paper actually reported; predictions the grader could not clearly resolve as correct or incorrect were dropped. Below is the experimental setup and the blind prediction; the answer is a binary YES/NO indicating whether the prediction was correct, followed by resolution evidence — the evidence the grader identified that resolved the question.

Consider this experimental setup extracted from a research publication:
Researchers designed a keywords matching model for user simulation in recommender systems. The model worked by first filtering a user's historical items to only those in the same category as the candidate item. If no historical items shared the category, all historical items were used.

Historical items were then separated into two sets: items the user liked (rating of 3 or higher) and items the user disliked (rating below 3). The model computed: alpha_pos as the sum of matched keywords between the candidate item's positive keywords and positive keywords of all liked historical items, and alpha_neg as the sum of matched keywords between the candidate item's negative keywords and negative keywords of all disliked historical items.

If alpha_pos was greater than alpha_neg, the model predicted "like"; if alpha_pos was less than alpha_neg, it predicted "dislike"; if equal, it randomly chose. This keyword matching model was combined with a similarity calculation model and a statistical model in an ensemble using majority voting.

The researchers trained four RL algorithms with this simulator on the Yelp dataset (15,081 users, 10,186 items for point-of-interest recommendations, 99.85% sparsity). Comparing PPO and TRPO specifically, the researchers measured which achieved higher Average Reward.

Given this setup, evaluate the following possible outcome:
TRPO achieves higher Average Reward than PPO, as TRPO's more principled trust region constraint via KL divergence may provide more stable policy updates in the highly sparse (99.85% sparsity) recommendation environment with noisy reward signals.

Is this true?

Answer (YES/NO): YES